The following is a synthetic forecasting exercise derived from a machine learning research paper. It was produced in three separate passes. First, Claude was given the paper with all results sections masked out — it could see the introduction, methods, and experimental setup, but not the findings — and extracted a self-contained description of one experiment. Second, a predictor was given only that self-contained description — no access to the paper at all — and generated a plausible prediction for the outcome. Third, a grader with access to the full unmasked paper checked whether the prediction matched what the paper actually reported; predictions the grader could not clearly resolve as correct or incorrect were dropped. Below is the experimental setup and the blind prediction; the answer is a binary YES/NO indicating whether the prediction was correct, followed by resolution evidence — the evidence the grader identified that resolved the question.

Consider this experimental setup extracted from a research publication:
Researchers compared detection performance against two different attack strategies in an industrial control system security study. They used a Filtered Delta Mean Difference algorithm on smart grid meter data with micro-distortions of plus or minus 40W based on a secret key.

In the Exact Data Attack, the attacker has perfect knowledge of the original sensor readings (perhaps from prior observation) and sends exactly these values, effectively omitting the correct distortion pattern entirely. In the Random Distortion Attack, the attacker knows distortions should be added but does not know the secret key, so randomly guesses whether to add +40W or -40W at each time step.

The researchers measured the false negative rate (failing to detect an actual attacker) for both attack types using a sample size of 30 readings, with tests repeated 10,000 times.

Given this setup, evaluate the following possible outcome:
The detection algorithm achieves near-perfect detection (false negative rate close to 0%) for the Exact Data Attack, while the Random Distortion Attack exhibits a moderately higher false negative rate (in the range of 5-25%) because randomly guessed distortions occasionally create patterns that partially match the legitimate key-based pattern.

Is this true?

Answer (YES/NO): NO